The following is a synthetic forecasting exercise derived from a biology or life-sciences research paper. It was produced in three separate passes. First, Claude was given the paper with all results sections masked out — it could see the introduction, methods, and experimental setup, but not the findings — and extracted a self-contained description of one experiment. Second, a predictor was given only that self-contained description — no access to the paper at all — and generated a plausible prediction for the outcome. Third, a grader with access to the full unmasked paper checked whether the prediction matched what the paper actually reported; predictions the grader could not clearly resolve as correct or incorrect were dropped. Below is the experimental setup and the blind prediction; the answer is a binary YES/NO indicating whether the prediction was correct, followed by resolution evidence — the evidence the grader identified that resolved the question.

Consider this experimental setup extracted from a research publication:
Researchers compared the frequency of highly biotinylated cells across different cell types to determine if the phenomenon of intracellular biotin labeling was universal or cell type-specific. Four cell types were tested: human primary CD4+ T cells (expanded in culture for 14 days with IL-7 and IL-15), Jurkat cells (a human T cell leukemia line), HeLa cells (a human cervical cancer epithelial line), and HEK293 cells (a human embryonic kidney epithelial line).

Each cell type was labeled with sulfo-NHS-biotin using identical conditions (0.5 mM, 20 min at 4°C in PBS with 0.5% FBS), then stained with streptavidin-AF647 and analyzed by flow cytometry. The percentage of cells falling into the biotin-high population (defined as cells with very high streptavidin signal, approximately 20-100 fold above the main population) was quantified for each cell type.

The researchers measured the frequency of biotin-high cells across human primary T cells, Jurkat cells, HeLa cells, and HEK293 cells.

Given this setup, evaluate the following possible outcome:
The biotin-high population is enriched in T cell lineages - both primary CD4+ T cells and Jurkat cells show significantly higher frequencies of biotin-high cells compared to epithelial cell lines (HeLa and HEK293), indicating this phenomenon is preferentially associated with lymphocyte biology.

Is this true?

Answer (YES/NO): NO